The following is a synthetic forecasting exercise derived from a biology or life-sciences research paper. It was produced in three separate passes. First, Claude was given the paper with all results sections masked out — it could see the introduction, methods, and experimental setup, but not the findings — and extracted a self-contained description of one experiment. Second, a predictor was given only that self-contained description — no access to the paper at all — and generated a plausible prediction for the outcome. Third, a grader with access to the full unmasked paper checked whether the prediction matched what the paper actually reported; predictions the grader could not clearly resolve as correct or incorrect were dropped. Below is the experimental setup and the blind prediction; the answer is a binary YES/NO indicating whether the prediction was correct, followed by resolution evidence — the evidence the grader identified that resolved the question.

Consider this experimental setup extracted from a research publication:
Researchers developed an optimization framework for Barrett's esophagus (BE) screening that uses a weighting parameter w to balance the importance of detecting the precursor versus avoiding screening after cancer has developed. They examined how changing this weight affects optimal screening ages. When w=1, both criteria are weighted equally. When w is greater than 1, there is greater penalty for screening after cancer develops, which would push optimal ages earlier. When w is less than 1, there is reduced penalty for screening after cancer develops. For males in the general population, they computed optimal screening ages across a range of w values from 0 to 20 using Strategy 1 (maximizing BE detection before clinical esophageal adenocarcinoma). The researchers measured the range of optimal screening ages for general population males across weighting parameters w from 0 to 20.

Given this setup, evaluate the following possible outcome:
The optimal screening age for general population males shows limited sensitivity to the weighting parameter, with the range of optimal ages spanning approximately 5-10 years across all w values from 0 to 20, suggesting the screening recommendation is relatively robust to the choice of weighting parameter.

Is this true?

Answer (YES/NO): NO